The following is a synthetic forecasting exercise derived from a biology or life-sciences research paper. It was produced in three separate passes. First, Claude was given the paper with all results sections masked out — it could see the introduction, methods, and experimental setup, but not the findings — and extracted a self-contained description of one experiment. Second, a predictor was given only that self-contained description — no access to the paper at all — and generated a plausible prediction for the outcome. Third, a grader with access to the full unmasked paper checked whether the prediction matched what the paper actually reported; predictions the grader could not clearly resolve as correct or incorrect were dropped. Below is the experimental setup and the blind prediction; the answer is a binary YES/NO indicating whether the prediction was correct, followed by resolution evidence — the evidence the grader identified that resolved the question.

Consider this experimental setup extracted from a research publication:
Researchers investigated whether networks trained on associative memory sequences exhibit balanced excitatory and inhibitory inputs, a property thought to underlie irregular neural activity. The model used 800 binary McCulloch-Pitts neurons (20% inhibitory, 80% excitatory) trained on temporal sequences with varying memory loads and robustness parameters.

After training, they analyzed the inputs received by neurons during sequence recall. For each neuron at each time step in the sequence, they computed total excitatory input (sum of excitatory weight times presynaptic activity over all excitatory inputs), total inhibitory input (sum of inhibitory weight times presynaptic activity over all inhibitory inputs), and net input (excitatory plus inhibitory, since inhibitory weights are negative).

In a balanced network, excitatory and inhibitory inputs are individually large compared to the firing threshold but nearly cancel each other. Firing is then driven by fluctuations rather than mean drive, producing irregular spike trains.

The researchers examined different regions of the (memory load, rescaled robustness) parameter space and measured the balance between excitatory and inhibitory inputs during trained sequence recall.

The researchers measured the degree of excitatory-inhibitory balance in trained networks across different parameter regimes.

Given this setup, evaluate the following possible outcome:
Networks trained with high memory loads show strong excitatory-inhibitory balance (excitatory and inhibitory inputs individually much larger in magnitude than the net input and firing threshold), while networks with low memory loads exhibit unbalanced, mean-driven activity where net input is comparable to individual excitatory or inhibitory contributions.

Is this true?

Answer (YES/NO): NO